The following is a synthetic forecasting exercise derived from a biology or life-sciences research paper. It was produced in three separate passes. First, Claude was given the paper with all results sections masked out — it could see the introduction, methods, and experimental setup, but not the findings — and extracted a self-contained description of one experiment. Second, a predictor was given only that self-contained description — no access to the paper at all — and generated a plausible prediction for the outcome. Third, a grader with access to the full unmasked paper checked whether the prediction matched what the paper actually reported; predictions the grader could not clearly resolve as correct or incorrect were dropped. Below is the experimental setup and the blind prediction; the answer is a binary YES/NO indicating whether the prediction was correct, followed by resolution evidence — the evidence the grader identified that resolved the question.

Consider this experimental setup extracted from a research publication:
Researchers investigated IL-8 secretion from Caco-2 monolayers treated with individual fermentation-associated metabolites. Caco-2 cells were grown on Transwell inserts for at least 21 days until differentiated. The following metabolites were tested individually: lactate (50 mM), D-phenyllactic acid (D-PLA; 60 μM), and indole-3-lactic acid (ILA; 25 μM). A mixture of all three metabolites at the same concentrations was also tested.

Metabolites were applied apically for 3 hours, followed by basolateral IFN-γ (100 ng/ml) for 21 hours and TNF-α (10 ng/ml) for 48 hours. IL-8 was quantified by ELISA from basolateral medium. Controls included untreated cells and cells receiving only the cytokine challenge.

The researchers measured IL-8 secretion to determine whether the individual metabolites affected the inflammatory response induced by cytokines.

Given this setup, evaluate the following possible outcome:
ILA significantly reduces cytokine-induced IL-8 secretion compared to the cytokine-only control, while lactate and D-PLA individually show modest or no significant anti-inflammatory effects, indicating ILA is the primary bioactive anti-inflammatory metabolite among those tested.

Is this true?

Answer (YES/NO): NO